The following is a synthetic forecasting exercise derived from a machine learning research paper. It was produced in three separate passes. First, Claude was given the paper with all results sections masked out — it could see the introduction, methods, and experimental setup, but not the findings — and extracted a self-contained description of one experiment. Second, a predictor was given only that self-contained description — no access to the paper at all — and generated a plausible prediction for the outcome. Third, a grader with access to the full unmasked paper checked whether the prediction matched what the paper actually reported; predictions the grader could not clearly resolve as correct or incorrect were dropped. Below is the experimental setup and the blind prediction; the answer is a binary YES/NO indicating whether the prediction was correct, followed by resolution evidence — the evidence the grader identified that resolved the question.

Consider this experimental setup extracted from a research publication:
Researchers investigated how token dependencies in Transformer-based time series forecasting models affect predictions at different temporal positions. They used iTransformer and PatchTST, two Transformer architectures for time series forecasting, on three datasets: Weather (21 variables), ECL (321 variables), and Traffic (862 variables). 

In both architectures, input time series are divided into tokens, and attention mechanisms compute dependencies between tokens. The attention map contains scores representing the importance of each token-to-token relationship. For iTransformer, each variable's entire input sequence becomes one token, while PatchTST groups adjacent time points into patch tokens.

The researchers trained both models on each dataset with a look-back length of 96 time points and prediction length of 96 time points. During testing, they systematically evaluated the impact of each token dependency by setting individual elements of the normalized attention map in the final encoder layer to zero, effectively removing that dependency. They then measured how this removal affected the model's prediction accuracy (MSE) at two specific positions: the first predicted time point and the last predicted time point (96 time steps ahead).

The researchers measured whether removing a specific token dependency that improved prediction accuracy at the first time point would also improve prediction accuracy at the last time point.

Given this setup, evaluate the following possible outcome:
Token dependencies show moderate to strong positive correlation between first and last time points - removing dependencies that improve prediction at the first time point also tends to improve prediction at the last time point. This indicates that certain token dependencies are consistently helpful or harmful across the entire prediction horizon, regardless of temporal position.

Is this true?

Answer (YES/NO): NO